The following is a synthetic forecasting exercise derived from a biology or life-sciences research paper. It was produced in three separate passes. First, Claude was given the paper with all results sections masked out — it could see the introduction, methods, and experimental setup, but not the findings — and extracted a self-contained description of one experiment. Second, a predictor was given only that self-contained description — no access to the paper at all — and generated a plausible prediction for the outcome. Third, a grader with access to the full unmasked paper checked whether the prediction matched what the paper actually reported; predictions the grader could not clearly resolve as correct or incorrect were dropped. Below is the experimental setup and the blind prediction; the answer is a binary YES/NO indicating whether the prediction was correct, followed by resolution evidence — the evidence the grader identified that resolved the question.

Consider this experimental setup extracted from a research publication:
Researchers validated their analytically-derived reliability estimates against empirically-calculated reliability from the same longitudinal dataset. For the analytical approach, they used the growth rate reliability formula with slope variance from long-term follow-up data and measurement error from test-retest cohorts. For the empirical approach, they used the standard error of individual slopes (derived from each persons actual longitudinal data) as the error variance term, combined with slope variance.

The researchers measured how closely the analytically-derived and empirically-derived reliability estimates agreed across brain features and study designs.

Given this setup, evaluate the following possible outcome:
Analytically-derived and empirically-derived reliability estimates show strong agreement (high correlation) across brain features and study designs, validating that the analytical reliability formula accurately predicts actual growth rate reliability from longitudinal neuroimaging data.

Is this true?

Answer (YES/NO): YES